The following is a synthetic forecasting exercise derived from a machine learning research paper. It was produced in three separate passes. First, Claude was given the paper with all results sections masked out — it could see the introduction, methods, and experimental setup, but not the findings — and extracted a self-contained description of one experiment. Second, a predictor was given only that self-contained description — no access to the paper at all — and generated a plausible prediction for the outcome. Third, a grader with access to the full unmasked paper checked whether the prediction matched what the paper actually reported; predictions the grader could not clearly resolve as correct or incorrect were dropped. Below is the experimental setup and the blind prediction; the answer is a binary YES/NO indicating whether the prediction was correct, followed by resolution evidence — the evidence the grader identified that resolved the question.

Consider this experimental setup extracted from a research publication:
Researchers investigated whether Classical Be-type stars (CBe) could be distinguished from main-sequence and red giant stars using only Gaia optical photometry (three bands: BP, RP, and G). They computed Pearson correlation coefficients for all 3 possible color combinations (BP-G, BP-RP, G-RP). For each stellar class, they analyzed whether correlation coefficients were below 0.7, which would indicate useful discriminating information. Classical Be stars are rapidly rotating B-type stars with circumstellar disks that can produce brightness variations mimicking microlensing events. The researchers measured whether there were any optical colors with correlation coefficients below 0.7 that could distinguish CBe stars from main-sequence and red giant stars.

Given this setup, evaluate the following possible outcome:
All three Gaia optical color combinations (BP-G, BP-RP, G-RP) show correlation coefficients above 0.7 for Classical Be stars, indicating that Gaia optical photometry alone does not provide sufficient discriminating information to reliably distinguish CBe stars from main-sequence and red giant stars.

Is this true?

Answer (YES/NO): YES